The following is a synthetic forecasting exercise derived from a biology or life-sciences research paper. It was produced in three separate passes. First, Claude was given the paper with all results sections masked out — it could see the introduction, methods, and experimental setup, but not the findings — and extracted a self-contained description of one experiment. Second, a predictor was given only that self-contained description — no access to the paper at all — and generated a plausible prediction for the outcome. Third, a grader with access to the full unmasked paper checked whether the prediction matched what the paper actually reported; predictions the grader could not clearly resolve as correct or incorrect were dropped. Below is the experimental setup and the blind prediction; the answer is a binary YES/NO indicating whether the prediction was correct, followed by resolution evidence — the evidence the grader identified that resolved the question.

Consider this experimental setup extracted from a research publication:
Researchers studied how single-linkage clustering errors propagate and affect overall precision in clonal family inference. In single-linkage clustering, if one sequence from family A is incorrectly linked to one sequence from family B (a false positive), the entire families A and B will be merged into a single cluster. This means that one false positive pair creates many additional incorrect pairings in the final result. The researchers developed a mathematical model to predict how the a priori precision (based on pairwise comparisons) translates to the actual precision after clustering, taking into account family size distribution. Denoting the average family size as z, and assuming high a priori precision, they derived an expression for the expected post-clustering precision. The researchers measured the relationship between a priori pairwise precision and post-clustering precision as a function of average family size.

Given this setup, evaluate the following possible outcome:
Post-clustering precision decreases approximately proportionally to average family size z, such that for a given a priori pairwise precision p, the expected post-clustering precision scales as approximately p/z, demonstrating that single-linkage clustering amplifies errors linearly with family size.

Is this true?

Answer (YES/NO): NO